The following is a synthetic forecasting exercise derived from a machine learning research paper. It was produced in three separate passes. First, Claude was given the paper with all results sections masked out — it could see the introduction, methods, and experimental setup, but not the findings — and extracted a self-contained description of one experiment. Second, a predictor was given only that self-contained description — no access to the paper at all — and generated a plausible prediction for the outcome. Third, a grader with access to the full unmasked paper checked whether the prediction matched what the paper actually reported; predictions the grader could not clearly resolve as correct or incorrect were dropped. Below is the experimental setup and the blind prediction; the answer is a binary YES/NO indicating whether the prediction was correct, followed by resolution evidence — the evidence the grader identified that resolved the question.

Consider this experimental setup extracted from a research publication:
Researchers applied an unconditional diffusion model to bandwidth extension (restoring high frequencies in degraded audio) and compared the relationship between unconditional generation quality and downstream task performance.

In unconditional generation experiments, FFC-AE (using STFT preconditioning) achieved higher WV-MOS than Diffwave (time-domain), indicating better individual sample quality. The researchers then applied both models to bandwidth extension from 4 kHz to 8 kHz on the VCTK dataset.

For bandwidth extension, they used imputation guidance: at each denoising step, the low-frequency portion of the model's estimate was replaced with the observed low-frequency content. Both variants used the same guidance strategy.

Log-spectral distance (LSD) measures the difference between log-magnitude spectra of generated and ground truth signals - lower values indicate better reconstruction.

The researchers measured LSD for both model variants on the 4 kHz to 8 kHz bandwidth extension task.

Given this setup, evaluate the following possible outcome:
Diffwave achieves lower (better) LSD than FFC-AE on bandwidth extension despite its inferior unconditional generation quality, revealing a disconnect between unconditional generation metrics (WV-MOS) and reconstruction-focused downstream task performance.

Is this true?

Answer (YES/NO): YES